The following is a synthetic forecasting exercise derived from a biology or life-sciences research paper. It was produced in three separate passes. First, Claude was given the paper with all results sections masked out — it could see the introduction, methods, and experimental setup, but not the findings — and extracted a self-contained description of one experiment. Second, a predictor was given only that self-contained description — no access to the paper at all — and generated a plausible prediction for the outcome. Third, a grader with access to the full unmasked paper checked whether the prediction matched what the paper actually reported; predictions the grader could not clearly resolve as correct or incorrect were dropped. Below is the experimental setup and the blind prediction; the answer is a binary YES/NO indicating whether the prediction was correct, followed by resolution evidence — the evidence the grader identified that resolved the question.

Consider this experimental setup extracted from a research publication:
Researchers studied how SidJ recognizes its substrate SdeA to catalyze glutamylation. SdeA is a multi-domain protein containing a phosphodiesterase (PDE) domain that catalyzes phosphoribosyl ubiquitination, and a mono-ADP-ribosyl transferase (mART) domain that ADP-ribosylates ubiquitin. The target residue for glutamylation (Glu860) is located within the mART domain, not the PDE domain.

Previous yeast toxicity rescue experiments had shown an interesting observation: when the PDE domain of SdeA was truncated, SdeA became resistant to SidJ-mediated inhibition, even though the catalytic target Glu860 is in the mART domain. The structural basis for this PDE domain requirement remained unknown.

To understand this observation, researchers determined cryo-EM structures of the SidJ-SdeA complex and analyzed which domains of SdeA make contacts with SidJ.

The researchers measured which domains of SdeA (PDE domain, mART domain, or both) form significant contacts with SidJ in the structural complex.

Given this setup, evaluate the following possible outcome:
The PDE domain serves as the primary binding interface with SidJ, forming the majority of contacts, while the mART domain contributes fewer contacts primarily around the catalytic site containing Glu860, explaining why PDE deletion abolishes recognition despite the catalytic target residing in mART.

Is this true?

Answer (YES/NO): NO